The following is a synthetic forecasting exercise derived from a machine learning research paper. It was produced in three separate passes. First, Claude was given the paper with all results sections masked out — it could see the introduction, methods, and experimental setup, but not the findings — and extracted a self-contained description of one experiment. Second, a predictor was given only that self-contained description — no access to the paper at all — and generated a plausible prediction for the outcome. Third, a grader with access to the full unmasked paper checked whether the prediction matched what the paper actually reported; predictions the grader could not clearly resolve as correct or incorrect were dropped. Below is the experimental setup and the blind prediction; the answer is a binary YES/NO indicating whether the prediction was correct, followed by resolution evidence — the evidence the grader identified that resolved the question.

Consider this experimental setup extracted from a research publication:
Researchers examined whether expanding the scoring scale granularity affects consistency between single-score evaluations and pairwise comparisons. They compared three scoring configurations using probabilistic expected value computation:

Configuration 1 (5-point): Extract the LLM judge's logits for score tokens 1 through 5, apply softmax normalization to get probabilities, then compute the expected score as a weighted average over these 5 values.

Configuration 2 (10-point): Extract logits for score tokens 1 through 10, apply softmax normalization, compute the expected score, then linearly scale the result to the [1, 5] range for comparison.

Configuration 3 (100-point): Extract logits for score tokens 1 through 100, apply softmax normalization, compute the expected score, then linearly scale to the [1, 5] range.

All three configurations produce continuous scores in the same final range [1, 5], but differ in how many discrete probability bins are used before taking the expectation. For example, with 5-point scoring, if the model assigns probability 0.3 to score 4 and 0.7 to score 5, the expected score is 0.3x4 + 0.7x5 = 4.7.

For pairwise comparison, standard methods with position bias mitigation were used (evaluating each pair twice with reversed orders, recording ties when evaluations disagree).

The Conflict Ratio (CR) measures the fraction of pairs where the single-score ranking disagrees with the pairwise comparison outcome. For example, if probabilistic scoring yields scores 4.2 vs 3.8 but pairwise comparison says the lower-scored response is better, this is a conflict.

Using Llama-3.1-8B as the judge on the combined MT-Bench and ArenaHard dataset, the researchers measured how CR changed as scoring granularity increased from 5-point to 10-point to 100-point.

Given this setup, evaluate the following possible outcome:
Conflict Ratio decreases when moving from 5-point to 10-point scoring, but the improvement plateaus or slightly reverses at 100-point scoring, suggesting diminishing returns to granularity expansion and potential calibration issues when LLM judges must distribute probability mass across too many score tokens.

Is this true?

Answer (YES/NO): NO